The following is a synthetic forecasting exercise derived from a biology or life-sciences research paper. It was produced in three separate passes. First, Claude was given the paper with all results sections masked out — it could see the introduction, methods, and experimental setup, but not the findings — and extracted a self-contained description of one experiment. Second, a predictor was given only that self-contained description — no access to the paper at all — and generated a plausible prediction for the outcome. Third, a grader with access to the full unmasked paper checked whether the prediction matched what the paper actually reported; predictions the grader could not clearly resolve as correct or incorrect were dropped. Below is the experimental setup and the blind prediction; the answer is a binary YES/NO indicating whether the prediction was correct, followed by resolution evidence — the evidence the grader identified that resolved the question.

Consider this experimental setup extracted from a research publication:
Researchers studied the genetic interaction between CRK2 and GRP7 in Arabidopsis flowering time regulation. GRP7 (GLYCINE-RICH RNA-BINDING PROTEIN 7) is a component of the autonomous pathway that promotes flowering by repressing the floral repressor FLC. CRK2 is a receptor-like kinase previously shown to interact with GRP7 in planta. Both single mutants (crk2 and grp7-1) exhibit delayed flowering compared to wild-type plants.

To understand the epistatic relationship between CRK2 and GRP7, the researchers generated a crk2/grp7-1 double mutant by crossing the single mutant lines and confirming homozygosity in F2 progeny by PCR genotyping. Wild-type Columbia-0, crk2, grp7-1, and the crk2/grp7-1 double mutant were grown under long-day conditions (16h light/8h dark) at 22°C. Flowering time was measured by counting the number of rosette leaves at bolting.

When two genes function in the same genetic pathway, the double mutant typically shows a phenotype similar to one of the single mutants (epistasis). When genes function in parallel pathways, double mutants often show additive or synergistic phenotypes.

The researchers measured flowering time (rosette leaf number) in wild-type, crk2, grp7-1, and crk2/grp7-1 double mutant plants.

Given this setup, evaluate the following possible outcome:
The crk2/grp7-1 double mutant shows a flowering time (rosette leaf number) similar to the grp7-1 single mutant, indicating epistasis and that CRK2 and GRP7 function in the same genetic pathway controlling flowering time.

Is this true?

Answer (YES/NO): NO